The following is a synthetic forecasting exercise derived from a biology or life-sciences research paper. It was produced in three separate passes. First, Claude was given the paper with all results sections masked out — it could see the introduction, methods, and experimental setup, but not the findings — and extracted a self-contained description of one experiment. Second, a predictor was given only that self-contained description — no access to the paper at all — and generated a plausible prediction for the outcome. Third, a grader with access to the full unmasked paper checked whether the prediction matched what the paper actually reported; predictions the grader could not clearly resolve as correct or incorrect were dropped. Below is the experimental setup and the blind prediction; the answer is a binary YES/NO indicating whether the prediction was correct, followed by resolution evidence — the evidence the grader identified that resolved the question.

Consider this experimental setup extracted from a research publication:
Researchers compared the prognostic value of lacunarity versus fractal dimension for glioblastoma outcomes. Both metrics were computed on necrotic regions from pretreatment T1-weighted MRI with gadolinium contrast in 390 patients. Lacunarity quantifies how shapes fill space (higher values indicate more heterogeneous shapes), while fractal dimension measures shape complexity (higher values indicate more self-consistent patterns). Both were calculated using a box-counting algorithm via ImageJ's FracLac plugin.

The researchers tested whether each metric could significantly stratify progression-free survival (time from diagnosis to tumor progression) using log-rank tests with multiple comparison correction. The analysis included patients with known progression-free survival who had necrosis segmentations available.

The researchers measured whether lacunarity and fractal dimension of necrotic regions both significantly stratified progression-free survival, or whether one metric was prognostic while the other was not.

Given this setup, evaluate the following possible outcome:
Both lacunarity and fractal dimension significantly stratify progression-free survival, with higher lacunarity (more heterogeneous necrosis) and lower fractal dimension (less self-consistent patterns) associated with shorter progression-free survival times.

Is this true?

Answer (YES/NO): NO